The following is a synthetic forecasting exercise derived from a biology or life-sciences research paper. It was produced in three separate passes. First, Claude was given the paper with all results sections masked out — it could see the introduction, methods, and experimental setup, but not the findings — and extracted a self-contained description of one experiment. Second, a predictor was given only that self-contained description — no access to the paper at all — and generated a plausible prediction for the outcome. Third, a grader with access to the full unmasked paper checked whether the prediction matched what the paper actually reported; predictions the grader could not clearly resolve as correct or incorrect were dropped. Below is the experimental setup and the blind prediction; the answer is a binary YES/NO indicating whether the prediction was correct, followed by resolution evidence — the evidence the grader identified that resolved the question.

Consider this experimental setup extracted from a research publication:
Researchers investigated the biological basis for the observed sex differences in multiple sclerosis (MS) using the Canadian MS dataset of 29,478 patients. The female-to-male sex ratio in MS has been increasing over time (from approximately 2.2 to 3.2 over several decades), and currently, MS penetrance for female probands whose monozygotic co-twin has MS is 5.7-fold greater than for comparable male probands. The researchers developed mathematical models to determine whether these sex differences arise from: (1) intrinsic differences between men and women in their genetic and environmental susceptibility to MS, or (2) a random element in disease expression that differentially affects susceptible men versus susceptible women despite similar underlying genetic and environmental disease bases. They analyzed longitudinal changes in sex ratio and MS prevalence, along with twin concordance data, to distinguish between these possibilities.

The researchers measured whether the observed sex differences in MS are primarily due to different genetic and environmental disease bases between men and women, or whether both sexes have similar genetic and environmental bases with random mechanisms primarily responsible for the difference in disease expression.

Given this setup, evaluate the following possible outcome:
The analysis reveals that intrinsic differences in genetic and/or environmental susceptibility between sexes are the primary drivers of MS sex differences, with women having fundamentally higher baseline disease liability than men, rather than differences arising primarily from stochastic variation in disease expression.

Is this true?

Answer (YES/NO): NO